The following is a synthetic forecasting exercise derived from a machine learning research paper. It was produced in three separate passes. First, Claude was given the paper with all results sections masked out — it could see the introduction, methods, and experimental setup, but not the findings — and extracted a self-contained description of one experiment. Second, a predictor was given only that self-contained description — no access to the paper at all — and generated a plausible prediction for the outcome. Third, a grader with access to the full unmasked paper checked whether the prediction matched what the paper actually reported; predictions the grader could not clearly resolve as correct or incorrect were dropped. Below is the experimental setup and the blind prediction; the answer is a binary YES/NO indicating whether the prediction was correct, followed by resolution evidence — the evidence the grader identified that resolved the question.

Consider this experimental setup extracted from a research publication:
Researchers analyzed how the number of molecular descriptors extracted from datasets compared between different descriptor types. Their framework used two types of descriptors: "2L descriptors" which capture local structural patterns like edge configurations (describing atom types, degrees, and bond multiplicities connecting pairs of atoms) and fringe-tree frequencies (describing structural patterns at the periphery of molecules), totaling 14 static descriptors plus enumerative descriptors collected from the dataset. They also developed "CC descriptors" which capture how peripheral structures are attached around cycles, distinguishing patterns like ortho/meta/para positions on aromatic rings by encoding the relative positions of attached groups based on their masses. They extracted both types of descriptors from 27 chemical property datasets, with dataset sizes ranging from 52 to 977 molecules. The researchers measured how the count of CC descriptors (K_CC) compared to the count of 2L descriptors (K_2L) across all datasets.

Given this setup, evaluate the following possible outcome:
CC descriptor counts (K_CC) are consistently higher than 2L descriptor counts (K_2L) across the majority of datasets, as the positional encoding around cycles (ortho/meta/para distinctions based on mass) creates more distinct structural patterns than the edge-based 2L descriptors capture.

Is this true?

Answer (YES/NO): NO